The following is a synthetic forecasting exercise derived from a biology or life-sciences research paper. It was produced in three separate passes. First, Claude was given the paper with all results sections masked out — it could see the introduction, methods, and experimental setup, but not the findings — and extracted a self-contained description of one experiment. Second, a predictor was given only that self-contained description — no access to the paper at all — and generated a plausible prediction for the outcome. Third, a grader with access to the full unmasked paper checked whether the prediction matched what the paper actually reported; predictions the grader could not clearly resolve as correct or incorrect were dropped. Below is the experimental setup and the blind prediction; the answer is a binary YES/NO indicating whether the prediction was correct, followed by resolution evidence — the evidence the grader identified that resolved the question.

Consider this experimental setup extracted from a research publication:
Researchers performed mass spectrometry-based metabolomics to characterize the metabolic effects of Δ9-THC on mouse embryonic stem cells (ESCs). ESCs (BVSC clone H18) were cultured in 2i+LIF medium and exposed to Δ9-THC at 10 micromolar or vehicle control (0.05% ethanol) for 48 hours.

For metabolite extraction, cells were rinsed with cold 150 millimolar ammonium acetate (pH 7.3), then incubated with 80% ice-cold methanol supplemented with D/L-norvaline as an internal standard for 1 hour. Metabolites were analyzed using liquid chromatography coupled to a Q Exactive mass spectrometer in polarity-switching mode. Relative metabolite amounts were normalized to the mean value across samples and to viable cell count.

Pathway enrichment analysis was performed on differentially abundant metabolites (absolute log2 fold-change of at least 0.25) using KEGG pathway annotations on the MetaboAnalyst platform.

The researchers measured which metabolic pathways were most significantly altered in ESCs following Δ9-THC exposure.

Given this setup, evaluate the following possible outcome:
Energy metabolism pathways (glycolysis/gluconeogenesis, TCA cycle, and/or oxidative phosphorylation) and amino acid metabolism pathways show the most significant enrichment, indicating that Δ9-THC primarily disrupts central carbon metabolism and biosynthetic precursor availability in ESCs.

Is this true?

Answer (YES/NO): YES